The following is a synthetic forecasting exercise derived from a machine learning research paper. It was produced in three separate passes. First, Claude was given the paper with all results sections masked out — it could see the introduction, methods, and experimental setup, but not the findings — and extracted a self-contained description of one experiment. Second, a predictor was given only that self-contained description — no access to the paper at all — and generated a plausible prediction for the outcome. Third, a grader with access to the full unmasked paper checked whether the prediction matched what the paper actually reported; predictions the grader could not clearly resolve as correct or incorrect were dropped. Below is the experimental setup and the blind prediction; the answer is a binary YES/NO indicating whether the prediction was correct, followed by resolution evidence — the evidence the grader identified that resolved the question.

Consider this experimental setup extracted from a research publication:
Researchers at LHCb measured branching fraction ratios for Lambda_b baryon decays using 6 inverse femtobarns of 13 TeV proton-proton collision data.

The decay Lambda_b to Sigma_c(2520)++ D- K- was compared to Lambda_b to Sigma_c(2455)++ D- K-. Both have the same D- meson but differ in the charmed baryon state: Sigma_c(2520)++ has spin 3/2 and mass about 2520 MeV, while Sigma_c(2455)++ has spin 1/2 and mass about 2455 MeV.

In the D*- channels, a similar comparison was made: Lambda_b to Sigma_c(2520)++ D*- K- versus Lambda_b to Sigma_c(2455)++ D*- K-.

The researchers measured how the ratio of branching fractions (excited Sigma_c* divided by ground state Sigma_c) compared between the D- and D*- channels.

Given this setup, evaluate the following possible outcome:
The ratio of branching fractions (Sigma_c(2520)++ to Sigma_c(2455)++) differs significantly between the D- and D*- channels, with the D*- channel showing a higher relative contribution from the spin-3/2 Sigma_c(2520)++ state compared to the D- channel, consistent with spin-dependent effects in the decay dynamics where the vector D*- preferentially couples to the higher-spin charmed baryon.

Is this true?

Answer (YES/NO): NO